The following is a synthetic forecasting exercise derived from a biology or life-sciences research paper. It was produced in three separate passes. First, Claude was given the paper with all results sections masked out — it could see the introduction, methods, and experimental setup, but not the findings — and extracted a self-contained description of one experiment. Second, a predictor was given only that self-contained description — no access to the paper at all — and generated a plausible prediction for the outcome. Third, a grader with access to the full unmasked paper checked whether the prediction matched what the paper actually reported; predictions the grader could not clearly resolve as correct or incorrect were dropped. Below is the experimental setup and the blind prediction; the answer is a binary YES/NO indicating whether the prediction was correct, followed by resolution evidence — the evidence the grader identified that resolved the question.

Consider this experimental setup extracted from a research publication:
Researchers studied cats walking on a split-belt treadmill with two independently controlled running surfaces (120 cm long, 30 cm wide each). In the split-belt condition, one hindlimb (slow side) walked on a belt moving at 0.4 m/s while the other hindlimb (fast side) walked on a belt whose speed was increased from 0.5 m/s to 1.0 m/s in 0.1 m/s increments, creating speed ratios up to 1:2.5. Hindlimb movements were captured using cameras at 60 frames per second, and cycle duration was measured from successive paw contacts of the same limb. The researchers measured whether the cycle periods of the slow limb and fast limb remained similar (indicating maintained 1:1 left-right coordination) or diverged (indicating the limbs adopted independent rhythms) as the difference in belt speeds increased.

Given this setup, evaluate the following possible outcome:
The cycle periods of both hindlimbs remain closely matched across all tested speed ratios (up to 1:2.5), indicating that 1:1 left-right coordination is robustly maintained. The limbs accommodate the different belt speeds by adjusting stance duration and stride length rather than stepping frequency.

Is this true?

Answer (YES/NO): YES